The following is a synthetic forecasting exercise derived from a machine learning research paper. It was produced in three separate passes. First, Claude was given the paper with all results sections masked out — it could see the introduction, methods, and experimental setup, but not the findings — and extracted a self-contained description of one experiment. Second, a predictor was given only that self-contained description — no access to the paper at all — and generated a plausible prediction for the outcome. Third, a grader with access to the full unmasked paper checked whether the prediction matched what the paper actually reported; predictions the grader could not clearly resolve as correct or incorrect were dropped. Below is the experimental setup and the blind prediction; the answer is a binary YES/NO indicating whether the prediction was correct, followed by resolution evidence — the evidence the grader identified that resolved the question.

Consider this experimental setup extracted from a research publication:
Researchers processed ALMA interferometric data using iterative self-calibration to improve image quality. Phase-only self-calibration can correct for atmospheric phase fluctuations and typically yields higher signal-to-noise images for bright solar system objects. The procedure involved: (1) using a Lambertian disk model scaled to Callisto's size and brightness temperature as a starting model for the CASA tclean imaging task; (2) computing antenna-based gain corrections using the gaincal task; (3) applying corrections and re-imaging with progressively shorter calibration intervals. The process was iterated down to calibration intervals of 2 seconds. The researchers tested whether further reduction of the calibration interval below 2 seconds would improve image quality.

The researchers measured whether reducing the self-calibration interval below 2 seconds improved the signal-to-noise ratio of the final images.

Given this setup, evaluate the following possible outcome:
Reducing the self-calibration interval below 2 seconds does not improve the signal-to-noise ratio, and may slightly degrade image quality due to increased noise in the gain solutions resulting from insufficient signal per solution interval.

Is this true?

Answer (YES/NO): YES